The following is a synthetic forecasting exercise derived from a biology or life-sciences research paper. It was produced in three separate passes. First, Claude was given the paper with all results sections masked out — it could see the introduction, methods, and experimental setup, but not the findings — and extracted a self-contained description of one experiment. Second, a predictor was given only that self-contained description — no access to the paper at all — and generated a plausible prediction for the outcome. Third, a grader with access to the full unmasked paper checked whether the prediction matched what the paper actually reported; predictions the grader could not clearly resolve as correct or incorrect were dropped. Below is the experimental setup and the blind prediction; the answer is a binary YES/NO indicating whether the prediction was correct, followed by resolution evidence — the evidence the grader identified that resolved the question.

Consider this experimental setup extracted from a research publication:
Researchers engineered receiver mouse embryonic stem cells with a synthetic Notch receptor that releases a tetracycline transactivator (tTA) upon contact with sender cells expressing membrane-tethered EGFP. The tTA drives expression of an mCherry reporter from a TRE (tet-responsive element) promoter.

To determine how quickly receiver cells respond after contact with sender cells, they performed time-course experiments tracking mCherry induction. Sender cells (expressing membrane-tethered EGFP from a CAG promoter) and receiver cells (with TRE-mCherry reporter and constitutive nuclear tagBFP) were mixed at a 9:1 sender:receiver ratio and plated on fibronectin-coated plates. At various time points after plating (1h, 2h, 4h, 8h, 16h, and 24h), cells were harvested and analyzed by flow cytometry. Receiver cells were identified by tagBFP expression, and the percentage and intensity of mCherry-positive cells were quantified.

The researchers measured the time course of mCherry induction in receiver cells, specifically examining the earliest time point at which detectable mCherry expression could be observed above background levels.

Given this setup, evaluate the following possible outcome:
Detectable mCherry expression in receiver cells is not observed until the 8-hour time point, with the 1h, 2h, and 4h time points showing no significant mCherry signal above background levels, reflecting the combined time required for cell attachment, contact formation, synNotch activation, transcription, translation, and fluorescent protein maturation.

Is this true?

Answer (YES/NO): NO